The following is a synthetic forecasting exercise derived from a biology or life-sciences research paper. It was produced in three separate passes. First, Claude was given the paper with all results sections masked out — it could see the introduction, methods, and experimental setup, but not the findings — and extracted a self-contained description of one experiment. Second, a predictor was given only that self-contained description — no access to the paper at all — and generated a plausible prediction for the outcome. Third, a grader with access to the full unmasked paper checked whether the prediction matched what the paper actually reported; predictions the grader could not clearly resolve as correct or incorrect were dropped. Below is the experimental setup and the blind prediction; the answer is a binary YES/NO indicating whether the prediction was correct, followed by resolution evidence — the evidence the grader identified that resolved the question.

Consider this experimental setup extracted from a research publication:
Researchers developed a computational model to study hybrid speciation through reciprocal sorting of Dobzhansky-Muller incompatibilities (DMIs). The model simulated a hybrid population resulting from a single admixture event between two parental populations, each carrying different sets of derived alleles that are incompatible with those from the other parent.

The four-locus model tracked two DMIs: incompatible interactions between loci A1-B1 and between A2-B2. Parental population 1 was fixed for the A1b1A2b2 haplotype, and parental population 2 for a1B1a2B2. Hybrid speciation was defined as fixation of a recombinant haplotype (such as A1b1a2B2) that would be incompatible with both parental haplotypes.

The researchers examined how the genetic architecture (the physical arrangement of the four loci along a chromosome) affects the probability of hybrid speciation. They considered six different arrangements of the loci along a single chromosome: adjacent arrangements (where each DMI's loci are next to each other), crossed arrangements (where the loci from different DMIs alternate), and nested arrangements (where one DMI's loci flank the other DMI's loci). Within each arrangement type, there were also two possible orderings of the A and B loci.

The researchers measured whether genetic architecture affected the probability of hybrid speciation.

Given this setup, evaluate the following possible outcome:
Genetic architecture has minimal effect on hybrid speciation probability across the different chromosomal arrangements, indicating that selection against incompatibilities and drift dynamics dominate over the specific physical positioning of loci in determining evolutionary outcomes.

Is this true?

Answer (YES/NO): NO